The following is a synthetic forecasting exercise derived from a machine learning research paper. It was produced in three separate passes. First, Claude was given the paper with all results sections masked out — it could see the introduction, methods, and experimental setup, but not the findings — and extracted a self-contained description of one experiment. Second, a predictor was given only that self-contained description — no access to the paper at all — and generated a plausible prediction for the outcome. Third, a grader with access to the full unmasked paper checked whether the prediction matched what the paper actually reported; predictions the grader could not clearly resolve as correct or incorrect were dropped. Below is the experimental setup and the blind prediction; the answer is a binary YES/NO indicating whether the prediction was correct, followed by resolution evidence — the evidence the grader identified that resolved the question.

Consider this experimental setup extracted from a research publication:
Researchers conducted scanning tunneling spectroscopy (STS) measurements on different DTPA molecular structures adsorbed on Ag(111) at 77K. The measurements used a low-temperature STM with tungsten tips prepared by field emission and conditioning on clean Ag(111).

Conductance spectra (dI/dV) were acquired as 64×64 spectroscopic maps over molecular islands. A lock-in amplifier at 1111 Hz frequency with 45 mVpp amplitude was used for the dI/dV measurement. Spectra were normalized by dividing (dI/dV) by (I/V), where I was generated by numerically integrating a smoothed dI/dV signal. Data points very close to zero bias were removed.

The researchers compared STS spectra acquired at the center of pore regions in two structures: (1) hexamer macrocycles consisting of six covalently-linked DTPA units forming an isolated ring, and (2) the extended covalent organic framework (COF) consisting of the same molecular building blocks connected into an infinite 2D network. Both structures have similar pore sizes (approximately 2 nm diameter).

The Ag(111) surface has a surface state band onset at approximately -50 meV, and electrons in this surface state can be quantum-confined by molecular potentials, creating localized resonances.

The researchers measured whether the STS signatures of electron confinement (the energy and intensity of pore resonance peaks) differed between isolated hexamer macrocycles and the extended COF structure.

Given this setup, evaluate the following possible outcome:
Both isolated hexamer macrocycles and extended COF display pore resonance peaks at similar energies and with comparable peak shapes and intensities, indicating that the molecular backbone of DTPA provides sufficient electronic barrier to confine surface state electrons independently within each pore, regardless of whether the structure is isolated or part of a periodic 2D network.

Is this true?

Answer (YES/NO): YES